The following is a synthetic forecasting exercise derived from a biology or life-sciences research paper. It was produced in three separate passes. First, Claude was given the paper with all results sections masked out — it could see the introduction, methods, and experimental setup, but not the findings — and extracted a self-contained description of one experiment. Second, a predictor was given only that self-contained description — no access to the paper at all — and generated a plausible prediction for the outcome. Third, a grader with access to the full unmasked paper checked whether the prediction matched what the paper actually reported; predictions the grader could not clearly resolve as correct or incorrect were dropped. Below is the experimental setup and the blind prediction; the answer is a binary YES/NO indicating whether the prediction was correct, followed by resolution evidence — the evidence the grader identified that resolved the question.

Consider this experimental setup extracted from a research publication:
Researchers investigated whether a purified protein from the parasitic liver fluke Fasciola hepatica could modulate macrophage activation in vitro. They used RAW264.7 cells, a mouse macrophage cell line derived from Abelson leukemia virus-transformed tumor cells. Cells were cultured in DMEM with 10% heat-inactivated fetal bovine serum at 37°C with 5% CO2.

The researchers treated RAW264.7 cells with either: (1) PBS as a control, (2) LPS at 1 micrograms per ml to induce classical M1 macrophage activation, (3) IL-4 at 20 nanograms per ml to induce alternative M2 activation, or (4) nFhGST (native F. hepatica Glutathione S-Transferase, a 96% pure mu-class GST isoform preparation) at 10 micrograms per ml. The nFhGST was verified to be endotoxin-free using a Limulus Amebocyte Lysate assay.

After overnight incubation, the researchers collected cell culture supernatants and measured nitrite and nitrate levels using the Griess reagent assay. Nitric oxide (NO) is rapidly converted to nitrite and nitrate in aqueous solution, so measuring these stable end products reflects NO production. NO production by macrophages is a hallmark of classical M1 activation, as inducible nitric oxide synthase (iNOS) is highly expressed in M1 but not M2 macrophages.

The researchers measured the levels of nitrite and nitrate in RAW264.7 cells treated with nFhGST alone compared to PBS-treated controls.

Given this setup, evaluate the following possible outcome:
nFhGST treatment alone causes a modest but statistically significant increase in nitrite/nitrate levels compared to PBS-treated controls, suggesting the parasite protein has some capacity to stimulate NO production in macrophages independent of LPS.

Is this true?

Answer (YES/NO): NO